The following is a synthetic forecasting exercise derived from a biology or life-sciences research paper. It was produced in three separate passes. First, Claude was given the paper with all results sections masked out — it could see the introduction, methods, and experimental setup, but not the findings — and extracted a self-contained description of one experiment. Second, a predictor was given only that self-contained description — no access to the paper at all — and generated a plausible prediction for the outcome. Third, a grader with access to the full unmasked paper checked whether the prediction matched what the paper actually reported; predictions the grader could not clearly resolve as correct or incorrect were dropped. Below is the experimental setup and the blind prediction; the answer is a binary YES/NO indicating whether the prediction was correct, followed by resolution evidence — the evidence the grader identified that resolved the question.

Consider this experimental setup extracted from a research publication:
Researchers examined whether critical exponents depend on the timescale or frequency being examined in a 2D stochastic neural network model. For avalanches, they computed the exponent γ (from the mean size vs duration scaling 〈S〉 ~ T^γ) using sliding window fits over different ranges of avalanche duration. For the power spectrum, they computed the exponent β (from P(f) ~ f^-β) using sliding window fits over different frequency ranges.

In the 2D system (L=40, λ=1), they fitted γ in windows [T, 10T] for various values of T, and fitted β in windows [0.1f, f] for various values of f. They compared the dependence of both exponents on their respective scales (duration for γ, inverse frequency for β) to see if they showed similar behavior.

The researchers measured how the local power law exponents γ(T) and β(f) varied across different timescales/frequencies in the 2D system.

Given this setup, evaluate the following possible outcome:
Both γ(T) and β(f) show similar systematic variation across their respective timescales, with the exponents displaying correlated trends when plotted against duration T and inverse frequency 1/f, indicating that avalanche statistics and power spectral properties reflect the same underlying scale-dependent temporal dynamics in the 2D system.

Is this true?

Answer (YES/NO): YES